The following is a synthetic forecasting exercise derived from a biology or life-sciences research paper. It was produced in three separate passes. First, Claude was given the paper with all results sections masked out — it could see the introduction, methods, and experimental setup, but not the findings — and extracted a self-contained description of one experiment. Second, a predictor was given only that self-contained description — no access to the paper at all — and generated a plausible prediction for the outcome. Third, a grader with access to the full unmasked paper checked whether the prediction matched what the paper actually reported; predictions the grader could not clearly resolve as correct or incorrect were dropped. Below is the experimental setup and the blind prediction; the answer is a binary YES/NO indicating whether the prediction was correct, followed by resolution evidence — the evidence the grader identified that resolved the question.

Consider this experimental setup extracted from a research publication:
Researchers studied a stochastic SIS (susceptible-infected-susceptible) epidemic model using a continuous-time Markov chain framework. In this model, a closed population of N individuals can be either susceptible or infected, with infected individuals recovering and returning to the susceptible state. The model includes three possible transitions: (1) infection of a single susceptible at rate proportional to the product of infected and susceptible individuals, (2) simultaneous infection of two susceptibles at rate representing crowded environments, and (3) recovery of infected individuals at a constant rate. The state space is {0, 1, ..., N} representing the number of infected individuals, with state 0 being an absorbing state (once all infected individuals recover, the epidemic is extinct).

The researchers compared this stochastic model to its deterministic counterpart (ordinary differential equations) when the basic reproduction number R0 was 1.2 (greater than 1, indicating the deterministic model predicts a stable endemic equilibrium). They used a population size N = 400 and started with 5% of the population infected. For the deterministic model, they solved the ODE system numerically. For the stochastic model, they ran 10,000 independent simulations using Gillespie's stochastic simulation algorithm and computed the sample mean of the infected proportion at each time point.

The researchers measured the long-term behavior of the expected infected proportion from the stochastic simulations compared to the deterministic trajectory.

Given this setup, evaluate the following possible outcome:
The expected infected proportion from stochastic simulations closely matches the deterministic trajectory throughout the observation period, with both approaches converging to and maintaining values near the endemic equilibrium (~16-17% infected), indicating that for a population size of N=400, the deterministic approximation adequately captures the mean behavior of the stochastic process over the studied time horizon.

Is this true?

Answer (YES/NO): NO